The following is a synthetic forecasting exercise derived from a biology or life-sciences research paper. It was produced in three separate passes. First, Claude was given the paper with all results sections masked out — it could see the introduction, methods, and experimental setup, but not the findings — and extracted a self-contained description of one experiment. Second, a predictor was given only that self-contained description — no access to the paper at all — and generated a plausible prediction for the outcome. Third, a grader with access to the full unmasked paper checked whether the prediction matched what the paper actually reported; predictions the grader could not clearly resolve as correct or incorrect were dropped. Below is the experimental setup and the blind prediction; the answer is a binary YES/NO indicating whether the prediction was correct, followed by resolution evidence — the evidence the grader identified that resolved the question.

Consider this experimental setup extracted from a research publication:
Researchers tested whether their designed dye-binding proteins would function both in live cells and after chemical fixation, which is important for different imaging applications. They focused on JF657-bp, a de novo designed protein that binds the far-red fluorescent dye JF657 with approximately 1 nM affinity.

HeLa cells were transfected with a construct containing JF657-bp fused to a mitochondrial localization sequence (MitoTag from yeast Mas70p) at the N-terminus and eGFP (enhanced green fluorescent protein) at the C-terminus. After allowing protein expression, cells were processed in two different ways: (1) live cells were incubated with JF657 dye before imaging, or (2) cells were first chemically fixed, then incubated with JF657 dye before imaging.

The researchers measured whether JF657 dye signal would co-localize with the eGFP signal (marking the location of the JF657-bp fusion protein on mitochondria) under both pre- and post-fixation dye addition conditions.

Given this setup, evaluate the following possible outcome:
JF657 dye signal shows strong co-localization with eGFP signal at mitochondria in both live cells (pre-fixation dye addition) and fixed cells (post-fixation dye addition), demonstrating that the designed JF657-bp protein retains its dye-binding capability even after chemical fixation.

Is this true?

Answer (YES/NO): YES